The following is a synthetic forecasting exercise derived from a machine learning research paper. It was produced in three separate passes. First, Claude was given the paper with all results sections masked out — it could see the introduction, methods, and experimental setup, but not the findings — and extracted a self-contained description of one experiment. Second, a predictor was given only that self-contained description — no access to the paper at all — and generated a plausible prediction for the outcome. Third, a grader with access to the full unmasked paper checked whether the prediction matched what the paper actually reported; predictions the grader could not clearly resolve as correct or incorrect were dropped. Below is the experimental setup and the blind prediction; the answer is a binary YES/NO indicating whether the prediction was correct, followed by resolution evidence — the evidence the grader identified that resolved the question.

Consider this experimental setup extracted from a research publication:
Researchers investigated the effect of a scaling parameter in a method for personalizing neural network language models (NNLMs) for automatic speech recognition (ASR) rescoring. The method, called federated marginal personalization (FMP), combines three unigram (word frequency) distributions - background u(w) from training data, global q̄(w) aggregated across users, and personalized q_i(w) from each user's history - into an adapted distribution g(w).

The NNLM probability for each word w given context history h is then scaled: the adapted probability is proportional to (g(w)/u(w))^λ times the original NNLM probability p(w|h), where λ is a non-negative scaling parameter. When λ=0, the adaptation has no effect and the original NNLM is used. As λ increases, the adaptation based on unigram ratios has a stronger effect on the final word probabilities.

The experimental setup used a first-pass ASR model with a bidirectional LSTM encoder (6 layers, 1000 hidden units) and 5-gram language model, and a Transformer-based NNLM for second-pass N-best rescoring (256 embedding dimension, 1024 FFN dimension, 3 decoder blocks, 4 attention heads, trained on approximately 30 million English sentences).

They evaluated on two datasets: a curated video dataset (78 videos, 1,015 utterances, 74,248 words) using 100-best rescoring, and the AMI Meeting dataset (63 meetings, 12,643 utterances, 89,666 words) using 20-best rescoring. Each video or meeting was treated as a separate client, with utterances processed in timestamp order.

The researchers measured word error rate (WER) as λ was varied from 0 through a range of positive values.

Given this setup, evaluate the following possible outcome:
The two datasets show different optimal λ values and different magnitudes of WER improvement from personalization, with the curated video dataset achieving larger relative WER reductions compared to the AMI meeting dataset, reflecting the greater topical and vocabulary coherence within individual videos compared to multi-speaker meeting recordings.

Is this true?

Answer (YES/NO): NO